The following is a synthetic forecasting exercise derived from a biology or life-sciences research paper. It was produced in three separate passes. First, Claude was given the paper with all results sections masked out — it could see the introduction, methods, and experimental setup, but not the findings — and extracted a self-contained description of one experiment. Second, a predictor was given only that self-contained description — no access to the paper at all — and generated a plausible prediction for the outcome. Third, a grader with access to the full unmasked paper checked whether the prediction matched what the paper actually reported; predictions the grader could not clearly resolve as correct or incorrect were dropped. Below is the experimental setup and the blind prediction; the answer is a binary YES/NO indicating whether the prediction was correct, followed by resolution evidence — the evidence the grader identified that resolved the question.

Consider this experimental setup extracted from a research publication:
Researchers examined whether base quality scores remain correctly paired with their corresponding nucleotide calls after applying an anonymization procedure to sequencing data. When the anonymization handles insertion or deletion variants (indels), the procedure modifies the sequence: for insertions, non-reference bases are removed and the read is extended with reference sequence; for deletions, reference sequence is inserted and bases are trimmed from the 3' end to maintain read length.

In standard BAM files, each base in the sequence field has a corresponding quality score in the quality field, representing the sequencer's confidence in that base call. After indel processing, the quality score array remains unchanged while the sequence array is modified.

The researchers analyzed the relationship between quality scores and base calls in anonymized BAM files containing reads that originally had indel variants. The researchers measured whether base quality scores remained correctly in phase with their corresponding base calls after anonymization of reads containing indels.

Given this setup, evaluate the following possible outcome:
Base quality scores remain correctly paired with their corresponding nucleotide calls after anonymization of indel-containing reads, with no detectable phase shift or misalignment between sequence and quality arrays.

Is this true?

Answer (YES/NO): NO